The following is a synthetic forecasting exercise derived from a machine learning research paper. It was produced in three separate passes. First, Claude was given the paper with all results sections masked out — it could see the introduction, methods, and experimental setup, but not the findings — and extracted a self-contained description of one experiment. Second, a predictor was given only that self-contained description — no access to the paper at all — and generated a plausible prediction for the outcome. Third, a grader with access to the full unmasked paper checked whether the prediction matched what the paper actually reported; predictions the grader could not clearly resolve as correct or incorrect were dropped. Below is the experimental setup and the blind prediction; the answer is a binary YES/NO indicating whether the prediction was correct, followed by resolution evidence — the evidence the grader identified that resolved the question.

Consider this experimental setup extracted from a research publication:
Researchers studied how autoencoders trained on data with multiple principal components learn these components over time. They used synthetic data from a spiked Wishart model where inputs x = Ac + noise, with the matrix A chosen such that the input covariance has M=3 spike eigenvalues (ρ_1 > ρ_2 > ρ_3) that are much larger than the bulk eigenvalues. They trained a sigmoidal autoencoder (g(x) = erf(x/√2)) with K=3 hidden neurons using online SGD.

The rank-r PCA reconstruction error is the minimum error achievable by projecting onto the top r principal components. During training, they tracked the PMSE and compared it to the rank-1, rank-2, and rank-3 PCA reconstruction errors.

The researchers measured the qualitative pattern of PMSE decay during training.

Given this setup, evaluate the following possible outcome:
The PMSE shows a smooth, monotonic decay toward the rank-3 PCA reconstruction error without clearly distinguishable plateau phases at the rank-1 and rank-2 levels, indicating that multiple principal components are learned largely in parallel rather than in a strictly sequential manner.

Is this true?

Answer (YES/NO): NO